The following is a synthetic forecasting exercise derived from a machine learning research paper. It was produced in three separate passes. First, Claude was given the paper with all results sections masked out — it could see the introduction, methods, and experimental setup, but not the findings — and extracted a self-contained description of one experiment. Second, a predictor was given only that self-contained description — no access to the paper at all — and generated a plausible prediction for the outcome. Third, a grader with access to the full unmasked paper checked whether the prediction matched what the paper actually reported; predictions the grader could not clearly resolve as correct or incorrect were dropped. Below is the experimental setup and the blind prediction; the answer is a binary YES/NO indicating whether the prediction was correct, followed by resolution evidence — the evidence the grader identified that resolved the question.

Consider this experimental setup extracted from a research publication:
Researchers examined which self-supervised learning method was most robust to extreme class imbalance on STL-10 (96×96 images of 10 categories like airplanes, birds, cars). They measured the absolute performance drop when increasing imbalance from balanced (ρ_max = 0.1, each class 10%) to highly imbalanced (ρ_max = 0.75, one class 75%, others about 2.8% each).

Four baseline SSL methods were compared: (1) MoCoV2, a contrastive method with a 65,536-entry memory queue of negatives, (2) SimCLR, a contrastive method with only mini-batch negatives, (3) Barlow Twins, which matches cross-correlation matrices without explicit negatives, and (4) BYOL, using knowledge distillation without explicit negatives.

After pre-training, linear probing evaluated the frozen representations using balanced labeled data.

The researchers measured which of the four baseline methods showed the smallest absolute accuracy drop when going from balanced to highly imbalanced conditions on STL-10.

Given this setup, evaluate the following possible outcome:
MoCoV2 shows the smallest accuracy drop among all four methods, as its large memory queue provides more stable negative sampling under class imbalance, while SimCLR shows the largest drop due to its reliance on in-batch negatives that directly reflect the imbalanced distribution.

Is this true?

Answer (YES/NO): NO